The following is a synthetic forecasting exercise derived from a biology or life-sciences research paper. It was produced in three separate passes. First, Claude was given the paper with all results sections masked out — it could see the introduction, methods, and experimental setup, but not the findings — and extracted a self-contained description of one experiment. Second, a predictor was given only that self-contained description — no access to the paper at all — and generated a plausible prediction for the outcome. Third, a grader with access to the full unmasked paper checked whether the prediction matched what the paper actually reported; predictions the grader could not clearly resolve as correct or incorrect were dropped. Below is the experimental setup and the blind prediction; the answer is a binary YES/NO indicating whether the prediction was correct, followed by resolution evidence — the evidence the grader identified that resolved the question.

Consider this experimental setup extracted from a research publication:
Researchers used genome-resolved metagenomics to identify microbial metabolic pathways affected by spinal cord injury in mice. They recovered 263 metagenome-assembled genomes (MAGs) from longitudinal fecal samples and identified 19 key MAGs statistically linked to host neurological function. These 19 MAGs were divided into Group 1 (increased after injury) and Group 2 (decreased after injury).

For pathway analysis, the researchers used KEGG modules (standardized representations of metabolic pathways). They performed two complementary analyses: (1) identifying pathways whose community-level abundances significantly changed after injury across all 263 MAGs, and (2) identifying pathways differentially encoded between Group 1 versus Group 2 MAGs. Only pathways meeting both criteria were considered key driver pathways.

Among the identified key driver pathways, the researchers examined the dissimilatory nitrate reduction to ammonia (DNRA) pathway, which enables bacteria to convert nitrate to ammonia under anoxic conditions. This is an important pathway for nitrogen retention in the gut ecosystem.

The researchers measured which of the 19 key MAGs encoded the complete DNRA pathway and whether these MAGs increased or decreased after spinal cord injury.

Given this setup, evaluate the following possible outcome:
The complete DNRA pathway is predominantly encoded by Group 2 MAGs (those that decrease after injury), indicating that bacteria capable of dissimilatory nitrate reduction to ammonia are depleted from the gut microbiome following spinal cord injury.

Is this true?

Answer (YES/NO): YES